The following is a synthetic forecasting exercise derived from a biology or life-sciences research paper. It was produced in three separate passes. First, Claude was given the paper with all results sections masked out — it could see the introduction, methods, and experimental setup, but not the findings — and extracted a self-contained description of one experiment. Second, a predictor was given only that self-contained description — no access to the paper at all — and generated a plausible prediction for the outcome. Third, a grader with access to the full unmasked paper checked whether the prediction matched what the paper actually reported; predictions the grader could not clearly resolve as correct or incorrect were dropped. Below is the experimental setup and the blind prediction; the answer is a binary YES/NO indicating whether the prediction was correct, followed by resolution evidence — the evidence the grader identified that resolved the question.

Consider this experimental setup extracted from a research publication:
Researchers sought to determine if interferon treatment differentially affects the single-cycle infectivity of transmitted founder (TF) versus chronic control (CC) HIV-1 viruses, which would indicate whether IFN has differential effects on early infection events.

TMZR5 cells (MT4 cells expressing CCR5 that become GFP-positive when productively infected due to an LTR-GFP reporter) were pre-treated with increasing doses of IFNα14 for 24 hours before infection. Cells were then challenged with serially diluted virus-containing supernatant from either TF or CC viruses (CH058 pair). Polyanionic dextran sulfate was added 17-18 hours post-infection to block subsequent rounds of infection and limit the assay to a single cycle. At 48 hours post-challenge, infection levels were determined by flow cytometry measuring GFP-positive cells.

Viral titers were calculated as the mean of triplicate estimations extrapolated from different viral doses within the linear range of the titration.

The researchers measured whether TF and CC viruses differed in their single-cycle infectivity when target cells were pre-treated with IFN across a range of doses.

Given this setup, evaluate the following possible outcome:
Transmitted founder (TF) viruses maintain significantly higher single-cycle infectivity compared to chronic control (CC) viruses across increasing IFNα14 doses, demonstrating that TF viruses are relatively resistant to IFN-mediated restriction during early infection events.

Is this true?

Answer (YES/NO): NO